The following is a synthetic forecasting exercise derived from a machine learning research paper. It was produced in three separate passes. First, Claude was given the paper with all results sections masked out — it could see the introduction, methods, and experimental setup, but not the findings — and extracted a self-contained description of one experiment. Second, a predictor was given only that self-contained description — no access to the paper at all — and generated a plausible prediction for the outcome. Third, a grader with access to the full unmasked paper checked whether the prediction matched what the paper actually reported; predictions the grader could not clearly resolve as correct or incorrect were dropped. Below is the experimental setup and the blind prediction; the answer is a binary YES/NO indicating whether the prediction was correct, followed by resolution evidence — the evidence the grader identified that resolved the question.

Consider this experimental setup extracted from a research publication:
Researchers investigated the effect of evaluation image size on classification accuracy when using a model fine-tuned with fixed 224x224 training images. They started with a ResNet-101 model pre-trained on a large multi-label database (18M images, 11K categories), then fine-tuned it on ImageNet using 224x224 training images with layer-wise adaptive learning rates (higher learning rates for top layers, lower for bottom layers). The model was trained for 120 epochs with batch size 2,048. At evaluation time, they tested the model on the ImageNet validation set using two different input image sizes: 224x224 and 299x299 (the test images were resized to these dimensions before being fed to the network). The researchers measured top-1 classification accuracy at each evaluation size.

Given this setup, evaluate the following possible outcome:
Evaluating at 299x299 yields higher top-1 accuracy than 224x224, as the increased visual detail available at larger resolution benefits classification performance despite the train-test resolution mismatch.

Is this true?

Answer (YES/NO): YES